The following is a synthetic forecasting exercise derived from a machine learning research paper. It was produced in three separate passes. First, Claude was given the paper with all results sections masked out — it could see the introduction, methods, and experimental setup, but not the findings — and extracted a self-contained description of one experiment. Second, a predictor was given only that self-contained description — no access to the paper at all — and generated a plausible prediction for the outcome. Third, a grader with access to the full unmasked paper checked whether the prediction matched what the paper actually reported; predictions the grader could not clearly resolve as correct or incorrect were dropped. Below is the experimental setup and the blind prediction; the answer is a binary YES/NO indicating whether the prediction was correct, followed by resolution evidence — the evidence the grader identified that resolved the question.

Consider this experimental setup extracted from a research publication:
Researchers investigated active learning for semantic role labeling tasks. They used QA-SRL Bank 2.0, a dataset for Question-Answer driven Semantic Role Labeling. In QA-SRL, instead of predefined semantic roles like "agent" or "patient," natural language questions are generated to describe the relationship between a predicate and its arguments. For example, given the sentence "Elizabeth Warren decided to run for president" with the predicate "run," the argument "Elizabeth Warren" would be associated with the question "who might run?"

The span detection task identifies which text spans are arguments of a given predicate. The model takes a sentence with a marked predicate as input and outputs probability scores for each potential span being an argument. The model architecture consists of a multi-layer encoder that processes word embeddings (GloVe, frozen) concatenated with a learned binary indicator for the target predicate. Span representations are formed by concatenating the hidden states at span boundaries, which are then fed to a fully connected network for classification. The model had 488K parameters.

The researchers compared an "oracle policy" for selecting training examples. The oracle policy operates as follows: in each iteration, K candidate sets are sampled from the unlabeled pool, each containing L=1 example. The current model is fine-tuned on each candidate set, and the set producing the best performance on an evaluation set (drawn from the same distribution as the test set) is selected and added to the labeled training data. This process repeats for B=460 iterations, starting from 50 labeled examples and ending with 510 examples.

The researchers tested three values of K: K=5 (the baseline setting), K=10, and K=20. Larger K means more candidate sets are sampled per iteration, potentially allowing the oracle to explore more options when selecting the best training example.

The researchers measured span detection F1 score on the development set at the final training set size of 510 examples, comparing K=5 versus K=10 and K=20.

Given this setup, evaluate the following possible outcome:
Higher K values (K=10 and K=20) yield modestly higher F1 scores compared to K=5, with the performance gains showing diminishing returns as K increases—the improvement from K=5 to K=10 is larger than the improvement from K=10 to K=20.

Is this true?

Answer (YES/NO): NO